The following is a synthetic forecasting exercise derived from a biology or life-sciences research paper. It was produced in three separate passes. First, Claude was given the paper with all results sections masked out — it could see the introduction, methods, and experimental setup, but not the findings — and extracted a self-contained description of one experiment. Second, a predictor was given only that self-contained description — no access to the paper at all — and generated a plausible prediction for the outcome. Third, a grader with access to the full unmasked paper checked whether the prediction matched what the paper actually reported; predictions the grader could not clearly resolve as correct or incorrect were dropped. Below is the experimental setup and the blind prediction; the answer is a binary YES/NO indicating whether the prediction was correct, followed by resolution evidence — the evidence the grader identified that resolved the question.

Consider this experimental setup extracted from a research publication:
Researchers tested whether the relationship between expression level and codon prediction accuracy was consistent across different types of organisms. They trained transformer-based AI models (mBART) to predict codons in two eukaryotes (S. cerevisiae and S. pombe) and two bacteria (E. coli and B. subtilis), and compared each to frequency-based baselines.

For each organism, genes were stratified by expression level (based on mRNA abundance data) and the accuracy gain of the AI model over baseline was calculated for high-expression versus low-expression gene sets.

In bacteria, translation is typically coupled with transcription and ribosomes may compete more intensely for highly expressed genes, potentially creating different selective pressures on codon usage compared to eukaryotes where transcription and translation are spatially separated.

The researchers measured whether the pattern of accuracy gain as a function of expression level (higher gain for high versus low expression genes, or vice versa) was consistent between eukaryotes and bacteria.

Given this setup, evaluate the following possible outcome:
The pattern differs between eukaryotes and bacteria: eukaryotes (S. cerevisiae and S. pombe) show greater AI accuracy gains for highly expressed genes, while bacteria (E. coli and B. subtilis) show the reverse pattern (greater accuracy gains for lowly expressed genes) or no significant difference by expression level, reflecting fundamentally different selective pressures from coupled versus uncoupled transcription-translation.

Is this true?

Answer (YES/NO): NO